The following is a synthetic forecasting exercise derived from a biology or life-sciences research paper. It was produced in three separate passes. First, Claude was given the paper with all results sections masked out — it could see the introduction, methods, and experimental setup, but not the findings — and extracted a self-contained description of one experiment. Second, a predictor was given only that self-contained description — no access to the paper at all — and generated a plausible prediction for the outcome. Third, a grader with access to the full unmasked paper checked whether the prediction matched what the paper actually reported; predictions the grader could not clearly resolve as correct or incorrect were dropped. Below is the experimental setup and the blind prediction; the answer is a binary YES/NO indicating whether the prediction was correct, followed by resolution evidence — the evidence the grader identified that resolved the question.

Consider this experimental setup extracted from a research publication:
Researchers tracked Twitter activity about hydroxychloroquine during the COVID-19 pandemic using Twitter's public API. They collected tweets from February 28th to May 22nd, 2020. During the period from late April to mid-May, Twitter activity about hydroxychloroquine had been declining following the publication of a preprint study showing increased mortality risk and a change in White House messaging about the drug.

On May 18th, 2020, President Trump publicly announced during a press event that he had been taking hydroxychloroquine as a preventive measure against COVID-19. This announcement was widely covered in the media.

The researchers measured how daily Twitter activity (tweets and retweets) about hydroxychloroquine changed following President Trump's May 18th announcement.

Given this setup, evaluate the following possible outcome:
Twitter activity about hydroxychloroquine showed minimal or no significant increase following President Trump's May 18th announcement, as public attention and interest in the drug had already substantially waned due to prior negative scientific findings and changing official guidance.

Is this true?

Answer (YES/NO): NO